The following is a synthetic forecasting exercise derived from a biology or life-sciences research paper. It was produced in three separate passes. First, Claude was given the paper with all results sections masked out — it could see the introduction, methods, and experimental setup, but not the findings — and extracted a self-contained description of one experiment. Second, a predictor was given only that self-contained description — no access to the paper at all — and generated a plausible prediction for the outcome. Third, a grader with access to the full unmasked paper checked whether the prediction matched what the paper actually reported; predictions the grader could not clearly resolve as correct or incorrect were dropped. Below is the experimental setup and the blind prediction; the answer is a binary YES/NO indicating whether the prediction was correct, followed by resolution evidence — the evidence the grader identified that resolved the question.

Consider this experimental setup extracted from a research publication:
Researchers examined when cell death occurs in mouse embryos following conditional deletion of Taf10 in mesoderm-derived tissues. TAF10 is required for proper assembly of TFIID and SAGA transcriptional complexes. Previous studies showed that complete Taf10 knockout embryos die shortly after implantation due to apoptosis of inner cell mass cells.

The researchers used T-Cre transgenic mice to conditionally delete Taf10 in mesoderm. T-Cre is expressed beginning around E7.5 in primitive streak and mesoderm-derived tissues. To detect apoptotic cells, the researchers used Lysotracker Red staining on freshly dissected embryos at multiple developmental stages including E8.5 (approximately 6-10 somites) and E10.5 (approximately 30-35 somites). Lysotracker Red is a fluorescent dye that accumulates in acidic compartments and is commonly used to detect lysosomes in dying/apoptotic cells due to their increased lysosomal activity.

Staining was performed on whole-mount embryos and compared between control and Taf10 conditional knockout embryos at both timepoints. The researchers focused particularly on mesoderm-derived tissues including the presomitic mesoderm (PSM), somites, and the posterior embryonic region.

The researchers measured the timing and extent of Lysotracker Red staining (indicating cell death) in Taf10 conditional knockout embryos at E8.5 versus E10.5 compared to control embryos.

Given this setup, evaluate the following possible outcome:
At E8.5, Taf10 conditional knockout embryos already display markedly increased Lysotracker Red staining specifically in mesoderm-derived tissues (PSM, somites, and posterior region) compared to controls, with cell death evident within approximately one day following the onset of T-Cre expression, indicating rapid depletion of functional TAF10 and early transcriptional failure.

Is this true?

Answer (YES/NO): NO